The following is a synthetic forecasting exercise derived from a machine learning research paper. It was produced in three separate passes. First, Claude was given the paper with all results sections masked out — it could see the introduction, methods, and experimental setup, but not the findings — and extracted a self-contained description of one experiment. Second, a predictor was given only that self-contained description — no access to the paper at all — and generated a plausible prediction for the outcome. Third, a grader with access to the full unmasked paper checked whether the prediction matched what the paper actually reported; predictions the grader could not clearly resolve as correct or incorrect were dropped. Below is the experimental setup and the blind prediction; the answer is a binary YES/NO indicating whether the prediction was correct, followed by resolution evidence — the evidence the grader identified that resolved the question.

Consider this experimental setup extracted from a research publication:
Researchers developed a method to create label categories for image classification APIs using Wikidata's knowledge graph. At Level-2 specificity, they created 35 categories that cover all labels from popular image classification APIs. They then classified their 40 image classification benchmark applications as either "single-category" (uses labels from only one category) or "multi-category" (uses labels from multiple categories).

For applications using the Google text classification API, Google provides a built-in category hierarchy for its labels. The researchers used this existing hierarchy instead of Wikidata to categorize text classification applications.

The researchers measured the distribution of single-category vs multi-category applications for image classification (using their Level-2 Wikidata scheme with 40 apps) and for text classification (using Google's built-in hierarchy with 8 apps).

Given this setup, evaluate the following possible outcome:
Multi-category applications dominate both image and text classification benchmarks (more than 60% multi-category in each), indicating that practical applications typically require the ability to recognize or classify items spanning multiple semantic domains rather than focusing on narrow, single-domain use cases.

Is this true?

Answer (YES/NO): NO